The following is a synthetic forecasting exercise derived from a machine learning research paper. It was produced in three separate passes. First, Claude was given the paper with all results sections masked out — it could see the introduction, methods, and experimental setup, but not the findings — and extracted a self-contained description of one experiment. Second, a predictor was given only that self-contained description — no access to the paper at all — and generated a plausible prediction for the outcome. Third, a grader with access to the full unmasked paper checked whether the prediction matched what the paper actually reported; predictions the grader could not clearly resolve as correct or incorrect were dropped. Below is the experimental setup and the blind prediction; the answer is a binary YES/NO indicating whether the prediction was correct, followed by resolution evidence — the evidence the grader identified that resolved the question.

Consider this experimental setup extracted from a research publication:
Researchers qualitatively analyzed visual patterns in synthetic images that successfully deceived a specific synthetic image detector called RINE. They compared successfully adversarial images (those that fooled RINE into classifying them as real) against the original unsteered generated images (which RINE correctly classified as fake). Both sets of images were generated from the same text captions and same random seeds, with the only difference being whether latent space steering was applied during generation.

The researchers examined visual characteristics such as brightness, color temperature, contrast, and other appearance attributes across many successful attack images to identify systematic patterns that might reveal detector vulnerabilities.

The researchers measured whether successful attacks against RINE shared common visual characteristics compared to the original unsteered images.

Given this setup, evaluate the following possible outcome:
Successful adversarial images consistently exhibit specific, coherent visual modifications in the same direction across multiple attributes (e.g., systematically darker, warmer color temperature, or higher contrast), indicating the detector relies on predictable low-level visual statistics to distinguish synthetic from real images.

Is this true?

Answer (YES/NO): YES